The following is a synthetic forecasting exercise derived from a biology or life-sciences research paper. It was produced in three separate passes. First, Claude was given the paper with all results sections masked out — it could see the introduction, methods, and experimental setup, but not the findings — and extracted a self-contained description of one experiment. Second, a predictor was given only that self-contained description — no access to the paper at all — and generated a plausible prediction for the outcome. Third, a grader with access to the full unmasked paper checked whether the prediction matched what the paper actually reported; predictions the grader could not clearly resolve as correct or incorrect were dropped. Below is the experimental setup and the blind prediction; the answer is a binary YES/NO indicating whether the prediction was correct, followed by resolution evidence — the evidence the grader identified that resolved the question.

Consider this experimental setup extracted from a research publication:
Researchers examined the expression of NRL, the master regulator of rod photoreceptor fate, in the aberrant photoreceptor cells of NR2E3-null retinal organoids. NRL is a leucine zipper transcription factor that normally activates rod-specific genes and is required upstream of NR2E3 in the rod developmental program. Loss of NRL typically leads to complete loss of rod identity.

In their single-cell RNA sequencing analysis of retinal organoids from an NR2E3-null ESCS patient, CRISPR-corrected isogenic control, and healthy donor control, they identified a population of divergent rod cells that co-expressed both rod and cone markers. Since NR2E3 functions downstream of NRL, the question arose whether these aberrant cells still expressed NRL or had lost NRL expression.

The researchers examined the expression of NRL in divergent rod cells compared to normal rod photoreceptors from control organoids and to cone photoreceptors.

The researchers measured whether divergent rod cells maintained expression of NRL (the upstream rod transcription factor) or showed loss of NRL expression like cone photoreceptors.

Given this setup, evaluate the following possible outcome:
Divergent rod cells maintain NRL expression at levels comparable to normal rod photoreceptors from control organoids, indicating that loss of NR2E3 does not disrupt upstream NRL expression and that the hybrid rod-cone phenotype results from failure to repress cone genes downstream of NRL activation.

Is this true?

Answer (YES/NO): YES